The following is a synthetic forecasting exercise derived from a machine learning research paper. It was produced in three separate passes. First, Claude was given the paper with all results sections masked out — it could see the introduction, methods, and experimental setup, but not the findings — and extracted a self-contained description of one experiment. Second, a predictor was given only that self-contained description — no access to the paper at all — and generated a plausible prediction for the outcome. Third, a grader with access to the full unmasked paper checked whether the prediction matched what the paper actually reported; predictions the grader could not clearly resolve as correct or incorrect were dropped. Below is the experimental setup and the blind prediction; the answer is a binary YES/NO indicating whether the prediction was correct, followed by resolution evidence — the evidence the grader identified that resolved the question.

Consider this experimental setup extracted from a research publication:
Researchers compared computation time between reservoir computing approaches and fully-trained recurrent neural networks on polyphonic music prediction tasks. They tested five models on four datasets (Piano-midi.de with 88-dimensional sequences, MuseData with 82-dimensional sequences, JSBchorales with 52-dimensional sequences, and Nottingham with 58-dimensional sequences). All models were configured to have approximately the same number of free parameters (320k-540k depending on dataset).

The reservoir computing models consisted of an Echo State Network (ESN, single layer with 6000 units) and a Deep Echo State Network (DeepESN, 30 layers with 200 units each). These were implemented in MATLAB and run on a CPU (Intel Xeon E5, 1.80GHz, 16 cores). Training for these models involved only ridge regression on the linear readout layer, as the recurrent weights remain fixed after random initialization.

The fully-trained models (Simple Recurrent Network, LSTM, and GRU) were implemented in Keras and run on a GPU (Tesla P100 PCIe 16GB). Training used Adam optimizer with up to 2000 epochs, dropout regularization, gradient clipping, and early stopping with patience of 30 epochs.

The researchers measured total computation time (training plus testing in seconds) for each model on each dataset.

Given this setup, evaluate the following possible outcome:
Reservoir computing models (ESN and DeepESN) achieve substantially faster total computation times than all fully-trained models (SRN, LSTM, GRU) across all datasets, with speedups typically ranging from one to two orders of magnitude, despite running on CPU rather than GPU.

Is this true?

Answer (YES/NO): NO